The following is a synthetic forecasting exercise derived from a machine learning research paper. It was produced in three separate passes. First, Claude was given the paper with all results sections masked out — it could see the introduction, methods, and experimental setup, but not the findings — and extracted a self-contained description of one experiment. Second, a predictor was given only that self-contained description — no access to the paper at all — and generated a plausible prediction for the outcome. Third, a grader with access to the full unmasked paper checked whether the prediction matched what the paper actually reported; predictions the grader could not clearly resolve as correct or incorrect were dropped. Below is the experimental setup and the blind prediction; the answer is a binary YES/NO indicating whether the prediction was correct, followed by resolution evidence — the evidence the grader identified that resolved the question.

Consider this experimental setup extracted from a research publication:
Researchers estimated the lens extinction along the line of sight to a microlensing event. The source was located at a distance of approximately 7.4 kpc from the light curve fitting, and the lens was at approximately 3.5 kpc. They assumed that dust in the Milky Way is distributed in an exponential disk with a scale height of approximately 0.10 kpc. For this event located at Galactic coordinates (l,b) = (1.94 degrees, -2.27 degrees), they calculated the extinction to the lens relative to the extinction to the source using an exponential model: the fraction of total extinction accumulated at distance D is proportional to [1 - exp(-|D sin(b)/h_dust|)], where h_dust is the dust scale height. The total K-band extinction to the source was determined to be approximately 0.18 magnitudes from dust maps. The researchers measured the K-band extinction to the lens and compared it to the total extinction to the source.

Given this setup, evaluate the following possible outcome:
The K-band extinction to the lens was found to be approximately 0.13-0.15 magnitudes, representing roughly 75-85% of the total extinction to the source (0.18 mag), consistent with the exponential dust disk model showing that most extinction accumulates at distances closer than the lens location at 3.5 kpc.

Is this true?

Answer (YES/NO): NO